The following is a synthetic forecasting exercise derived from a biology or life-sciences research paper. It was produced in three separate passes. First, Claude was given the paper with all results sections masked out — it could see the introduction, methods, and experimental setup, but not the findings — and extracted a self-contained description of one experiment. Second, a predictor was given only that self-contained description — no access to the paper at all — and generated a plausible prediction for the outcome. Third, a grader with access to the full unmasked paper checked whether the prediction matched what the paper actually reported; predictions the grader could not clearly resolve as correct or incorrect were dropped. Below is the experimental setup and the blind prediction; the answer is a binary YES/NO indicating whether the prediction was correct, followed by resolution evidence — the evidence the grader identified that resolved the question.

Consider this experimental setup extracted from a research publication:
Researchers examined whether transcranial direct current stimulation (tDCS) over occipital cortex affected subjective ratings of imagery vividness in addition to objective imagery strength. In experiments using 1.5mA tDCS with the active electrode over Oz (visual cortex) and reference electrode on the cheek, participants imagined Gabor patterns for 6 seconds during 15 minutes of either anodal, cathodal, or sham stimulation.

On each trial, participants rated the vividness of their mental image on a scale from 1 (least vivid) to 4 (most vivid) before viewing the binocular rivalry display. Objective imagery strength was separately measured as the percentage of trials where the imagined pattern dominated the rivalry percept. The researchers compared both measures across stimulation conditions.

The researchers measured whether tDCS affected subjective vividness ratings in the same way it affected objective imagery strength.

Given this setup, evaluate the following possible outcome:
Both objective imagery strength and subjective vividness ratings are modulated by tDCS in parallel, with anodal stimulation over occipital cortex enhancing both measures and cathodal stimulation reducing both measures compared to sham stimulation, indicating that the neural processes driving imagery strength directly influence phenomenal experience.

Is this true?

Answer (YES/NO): NO